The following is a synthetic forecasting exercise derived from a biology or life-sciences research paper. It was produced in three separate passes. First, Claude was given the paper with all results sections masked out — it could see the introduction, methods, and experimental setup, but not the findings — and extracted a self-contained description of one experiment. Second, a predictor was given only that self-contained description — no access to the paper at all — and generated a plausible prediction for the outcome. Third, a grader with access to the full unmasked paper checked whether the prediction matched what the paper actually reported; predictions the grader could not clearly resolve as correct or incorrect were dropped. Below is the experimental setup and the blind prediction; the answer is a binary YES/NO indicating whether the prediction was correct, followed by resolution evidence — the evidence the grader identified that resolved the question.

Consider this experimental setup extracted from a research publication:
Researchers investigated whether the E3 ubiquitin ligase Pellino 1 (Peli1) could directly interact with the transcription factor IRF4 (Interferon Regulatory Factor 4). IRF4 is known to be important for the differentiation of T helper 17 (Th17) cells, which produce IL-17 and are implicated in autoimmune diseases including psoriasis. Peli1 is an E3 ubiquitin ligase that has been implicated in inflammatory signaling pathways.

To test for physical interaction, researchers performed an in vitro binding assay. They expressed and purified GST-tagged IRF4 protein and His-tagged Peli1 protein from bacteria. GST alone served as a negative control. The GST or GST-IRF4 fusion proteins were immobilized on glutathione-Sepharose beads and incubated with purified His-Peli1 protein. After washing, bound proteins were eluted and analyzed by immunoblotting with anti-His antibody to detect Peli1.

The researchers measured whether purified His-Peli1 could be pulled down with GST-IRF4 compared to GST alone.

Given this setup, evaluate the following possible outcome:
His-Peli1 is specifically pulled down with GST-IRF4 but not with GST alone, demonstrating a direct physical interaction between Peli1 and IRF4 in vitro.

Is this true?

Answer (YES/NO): YES